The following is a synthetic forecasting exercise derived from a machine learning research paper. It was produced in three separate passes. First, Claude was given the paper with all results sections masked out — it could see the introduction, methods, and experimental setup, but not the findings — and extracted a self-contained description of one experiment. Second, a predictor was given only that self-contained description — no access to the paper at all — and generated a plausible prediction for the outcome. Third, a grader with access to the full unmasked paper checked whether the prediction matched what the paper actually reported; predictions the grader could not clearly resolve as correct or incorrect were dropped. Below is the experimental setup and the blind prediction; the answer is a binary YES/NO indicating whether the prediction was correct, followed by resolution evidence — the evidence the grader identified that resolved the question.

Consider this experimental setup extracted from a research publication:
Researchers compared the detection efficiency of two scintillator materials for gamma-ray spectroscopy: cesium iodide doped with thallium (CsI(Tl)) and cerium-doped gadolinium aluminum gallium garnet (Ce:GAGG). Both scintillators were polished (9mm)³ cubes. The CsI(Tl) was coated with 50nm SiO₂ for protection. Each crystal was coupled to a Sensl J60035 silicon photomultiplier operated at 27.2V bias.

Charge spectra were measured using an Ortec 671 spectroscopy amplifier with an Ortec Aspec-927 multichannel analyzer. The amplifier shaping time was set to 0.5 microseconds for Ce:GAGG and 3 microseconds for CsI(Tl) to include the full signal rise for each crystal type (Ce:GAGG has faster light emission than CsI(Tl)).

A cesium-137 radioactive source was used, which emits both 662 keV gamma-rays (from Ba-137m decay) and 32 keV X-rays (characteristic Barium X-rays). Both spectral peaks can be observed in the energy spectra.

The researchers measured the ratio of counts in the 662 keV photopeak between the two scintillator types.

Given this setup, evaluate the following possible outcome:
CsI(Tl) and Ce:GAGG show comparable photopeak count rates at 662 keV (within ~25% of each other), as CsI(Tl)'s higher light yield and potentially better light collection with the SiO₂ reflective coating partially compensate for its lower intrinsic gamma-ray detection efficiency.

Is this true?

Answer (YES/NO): NO